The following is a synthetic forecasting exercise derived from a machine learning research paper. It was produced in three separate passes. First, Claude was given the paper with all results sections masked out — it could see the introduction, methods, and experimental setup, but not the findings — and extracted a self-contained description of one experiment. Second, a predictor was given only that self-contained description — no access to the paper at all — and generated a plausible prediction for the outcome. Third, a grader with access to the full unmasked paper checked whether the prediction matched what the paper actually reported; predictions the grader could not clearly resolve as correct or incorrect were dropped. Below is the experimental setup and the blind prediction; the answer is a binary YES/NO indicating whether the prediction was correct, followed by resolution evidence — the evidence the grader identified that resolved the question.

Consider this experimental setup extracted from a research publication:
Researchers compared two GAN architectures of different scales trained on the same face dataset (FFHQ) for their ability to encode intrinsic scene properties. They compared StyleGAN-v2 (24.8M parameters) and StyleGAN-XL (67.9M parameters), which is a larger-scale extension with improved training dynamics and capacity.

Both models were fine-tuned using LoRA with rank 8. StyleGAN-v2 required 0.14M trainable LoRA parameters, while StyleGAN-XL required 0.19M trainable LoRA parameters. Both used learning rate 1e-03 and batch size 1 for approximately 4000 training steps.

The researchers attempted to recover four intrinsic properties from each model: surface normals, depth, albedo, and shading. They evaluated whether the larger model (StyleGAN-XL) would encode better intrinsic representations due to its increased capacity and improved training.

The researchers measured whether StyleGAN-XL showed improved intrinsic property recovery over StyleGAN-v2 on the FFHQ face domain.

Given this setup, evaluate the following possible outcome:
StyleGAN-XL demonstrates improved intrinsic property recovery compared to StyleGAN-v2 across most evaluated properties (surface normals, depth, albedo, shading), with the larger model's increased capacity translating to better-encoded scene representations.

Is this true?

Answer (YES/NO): YES